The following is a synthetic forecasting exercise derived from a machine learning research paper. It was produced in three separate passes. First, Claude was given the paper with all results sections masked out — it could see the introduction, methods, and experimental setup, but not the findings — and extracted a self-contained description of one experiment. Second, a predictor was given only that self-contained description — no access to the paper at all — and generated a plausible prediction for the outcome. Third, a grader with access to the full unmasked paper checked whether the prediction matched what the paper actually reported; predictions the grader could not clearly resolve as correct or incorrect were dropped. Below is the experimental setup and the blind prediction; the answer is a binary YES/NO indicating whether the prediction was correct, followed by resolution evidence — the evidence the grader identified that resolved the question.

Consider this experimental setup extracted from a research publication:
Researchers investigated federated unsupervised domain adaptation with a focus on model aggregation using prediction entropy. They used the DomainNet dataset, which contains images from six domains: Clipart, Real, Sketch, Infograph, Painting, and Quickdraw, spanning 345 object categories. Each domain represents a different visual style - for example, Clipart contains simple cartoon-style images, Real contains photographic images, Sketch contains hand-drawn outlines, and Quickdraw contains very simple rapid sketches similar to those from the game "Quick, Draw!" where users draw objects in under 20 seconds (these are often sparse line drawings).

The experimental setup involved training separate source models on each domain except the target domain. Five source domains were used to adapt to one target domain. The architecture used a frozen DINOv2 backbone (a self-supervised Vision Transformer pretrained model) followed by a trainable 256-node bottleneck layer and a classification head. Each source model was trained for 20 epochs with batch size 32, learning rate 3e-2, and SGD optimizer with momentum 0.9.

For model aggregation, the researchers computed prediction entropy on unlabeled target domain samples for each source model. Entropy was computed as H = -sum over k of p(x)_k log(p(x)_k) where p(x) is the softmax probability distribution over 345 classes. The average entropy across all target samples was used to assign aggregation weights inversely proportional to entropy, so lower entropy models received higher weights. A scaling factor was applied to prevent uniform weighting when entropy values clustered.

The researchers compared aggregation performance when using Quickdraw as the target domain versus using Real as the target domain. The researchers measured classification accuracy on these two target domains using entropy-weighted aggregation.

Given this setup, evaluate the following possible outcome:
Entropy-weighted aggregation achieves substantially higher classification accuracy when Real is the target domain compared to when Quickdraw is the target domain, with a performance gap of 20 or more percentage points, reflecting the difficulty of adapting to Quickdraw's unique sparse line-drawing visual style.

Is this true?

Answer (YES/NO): YES